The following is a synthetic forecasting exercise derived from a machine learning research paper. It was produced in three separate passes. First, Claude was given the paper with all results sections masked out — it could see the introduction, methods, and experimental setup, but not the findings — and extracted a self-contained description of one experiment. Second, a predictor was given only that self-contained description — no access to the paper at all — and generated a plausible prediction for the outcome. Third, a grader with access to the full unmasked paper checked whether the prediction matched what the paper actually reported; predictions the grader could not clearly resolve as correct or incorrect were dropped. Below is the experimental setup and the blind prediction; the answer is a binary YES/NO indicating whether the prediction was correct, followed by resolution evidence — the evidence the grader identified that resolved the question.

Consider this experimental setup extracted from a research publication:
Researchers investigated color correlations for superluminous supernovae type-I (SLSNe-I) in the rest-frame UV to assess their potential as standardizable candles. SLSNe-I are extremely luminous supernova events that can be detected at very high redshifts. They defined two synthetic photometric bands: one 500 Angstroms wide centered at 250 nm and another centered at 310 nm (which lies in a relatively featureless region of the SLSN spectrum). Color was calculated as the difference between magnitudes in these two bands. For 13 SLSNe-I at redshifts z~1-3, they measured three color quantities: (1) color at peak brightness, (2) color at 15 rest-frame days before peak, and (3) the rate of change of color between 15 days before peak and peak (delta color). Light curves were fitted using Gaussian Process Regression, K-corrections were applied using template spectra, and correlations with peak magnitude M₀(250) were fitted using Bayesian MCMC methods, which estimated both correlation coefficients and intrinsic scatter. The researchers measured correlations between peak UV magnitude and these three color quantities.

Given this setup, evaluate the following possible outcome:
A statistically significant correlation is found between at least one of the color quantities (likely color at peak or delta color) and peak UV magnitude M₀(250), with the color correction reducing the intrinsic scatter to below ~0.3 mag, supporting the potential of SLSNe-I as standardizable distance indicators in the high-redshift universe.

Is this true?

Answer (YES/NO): NO